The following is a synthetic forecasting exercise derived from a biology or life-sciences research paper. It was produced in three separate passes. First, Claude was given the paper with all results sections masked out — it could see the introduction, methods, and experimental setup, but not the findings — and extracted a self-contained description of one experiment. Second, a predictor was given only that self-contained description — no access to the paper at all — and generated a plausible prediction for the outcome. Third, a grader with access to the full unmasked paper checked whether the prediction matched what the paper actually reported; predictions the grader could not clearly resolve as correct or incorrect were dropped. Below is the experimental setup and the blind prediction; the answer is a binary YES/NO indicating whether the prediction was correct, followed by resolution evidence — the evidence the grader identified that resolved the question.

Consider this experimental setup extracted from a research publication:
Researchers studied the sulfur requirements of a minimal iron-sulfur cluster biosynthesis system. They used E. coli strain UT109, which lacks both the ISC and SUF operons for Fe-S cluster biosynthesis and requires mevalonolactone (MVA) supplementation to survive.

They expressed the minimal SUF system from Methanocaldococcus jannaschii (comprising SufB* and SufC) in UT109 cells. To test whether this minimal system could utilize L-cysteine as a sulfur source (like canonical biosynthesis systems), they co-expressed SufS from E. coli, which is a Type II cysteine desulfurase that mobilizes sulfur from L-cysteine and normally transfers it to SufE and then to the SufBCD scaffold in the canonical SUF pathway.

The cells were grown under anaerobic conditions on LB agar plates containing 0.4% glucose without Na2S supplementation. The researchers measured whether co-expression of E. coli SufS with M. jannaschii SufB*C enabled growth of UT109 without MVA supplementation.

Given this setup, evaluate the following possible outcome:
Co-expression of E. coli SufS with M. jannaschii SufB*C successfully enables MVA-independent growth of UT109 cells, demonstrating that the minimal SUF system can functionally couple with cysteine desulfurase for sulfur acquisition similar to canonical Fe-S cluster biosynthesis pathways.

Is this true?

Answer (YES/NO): NO